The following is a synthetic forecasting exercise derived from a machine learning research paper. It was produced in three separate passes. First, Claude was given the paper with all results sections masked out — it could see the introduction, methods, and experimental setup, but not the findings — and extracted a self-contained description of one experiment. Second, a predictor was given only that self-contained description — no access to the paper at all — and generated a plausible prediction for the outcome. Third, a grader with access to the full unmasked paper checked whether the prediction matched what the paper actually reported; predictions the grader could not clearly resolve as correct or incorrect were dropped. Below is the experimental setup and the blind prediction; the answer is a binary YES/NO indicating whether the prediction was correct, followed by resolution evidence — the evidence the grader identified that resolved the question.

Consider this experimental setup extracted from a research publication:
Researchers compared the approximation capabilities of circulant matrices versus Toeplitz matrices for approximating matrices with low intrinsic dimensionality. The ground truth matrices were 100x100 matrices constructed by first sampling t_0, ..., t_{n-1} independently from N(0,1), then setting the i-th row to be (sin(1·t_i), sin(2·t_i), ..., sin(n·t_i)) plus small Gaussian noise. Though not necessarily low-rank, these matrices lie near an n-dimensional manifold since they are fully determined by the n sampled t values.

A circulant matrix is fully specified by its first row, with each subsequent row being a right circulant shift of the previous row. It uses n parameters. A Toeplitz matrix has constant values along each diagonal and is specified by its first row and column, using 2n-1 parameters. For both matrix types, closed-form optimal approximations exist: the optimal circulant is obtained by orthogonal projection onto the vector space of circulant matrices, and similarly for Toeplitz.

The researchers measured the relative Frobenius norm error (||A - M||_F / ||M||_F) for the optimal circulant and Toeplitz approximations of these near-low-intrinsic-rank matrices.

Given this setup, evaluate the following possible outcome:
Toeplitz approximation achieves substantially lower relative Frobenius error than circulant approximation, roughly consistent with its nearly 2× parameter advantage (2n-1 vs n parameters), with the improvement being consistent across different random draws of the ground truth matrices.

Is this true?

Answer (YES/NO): NO